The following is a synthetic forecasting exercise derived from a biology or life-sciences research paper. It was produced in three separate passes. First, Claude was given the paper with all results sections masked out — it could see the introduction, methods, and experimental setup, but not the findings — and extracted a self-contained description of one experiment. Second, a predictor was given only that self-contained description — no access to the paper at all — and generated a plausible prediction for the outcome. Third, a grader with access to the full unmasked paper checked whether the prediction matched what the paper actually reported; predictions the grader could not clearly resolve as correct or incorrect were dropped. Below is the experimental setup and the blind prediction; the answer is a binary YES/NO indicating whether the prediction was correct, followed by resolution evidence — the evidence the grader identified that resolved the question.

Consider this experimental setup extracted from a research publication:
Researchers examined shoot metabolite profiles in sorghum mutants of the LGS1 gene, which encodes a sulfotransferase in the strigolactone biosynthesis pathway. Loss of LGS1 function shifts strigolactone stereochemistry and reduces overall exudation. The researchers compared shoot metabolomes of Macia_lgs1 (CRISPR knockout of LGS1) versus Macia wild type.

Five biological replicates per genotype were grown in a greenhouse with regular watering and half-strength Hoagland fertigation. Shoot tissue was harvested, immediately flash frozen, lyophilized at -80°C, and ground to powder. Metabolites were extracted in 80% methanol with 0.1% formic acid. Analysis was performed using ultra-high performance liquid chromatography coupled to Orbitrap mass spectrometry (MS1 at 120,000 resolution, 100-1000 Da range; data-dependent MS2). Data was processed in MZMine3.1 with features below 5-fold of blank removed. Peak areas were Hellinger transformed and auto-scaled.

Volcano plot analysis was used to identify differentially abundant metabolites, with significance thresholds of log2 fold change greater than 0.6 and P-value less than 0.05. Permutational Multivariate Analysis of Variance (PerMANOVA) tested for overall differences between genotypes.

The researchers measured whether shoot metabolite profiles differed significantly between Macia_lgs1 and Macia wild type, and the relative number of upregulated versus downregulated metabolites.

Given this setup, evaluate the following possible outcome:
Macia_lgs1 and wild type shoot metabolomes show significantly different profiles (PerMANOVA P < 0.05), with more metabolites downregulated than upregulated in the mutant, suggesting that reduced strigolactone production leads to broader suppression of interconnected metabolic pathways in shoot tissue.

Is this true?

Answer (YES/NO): NO